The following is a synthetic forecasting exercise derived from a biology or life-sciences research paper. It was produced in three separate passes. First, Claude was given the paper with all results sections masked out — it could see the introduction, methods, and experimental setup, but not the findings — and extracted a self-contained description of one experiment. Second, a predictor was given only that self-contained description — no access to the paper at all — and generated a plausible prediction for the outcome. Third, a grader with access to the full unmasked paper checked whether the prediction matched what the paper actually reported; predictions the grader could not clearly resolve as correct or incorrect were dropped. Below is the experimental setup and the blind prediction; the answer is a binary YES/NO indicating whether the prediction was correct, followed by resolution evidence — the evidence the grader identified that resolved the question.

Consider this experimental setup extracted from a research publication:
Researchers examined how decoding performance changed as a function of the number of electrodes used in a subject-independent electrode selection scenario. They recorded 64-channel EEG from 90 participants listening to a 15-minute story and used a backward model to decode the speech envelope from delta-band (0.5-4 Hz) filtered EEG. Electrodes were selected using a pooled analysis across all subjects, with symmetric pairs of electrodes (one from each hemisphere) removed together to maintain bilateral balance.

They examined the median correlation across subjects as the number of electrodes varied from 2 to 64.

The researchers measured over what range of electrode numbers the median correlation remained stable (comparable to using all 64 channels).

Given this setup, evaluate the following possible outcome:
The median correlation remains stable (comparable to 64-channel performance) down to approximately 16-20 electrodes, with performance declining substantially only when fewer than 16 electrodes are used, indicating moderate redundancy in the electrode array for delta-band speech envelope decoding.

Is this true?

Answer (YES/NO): NO